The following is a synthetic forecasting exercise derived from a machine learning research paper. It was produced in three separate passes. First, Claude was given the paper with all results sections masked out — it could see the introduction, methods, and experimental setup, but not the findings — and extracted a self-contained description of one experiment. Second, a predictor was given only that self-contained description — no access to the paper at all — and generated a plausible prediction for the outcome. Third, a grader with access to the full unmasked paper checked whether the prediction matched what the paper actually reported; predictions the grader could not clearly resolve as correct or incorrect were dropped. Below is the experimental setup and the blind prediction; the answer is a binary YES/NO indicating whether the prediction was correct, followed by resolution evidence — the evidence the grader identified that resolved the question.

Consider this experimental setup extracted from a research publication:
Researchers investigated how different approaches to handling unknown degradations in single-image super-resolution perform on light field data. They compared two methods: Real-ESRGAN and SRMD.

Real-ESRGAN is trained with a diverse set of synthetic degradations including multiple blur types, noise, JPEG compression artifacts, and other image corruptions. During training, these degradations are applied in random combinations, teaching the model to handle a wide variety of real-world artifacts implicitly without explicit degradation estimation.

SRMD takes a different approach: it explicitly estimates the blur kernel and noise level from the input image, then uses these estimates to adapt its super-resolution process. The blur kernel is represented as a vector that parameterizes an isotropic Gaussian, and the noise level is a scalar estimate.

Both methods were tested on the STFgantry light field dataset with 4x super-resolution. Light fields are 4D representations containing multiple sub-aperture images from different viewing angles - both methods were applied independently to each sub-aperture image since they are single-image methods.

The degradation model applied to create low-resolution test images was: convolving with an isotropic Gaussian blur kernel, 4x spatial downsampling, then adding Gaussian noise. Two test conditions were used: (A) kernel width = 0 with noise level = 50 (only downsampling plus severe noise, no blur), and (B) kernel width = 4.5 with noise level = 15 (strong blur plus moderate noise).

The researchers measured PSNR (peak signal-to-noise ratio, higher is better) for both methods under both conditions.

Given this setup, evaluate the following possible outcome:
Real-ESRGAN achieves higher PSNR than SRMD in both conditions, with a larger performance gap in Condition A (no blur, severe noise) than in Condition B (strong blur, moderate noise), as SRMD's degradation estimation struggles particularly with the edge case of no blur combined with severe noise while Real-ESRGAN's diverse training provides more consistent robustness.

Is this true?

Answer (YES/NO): NO